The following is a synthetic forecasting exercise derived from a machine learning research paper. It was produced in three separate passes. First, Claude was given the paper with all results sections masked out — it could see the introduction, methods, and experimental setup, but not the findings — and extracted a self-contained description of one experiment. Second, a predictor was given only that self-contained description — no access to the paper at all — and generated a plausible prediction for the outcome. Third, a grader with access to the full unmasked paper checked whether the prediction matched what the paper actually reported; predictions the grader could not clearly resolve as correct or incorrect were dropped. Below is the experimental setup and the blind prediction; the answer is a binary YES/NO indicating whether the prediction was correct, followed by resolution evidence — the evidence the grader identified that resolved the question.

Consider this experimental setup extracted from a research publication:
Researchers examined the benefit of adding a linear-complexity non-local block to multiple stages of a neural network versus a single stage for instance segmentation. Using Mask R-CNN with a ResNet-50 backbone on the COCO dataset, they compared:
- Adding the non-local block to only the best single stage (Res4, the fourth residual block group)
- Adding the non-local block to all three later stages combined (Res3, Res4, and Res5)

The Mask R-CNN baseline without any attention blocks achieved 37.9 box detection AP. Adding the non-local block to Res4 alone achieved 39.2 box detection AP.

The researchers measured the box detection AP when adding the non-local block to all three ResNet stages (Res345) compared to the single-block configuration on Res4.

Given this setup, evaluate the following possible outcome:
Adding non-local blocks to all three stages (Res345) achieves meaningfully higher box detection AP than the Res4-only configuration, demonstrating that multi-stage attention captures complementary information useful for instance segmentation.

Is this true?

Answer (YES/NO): YES